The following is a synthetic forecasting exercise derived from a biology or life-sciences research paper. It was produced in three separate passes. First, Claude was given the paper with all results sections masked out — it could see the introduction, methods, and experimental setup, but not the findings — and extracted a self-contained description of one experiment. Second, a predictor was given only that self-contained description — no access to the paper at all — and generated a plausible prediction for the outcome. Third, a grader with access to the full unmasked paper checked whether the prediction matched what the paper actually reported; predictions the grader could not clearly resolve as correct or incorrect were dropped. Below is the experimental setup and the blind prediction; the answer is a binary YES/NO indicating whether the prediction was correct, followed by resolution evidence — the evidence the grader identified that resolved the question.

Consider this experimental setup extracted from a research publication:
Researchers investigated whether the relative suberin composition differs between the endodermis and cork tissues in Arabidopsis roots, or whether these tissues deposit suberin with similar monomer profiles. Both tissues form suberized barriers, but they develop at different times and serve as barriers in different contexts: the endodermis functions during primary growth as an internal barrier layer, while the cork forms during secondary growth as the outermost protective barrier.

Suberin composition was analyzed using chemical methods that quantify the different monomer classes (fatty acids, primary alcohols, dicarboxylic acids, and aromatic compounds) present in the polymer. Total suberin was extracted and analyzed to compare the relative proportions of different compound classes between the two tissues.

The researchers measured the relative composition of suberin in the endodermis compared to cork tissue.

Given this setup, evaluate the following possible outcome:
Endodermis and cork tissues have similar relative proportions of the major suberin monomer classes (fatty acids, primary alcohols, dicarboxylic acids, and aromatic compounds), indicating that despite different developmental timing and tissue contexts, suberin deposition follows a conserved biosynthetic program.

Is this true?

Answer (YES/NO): YES